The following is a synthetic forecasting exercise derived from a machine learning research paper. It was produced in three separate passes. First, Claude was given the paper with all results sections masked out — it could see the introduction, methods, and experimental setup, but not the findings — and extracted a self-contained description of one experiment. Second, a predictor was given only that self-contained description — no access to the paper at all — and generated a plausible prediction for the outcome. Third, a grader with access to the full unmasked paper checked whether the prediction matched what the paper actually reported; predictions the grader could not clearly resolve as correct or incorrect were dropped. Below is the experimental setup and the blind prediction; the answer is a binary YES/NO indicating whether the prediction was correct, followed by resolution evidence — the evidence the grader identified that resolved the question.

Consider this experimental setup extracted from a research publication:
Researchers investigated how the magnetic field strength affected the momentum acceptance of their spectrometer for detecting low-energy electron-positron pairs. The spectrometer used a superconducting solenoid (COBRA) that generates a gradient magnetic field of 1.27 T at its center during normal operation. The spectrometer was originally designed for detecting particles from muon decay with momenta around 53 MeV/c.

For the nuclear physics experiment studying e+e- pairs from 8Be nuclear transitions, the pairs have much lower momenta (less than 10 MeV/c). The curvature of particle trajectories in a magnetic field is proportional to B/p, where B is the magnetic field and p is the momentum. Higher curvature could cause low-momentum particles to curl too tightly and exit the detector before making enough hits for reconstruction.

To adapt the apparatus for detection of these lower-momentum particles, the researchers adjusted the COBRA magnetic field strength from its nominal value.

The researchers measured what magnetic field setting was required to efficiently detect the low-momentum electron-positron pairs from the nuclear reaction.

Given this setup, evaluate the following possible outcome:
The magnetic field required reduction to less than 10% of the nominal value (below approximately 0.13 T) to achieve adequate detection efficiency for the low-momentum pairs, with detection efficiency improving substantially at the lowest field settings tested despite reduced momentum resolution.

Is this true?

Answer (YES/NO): NO